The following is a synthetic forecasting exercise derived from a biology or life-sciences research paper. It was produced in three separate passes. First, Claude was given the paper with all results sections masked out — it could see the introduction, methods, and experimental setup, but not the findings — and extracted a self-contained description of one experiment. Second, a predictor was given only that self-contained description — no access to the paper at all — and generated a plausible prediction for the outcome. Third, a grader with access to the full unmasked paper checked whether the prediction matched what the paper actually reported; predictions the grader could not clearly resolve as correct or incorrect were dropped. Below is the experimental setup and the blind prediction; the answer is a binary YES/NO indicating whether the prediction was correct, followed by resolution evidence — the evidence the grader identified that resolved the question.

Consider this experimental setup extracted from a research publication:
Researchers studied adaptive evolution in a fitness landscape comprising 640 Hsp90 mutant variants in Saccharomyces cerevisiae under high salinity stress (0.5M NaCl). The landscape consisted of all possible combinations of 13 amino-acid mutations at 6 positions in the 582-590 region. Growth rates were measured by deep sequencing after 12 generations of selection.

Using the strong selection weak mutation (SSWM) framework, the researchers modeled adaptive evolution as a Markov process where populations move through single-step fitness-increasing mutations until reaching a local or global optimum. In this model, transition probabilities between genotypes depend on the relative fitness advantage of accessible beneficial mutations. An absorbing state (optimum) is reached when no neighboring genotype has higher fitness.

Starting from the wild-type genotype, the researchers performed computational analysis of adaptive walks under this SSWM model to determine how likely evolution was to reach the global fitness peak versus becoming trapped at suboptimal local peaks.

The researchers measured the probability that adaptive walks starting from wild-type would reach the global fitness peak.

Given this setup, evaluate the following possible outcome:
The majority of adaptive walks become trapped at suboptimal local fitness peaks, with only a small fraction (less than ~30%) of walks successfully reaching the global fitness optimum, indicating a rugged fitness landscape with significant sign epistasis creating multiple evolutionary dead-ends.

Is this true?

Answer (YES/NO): YES